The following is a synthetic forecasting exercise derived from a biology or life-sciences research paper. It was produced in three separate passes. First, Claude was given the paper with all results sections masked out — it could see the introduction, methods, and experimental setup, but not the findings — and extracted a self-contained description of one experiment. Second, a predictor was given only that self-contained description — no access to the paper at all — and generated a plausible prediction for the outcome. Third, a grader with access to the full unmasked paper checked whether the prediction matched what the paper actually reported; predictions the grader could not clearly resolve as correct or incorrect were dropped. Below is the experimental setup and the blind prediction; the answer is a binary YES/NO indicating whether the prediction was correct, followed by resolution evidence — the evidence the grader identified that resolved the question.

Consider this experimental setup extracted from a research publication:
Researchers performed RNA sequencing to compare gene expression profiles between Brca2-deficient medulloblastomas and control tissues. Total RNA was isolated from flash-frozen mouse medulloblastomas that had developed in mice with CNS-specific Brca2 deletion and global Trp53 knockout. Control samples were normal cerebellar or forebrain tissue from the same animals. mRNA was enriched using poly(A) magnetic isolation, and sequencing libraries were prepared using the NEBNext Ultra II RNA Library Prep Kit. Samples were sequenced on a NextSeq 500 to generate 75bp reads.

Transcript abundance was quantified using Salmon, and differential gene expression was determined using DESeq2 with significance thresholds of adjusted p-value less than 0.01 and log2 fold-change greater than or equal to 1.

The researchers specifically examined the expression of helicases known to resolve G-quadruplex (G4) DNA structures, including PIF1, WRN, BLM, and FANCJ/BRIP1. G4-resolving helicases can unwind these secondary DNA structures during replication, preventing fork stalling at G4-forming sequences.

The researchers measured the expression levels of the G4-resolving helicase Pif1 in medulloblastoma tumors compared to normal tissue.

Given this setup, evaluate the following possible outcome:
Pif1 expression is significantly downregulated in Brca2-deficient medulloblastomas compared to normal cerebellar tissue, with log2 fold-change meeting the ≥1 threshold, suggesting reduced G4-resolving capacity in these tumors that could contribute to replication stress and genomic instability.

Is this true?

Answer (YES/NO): NO